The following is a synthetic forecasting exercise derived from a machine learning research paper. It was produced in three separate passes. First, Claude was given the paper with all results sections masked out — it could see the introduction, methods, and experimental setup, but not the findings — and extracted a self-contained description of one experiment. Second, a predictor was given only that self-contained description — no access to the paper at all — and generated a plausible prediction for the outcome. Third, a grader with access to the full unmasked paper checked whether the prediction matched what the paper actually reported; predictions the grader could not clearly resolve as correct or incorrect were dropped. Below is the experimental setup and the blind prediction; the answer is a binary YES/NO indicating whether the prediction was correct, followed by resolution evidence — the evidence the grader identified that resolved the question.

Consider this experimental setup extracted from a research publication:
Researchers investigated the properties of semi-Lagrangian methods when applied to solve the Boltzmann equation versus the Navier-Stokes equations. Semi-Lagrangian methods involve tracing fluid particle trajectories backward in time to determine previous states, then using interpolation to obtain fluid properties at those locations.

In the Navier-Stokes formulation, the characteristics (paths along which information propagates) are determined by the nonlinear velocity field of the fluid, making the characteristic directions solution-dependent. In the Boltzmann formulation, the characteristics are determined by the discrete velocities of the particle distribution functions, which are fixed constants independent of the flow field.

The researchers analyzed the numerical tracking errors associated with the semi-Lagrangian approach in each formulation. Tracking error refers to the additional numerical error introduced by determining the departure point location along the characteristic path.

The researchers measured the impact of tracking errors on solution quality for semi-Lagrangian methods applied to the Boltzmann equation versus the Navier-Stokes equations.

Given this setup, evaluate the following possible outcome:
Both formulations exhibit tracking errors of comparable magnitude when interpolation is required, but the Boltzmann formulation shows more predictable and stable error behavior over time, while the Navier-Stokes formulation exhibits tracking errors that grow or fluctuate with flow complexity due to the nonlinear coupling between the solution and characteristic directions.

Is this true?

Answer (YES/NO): NO